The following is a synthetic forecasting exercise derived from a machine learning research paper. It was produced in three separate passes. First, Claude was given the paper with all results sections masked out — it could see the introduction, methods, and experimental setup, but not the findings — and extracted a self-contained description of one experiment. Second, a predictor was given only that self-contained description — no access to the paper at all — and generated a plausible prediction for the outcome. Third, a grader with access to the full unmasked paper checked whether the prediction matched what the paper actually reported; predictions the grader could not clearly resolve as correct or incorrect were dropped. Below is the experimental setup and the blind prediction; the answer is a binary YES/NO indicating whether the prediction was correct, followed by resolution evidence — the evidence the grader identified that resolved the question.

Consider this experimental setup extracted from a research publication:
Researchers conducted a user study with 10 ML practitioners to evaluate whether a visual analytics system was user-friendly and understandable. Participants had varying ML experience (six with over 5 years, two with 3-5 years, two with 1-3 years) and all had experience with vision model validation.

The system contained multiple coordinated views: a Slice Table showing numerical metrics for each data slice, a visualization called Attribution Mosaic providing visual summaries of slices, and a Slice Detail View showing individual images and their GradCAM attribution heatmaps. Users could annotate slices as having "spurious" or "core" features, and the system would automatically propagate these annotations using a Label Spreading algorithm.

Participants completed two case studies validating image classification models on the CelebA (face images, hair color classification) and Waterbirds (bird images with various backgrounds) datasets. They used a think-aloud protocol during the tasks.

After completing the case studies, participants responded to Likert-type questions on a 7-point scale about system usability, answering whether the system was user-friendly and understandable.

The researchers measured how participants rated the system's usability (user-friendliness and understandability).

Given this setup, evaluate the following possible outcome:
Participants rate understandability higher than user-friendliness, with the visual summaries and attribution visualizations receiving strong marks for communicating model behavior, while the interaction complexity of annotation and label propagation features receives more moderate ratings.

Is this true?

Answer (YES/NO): NO